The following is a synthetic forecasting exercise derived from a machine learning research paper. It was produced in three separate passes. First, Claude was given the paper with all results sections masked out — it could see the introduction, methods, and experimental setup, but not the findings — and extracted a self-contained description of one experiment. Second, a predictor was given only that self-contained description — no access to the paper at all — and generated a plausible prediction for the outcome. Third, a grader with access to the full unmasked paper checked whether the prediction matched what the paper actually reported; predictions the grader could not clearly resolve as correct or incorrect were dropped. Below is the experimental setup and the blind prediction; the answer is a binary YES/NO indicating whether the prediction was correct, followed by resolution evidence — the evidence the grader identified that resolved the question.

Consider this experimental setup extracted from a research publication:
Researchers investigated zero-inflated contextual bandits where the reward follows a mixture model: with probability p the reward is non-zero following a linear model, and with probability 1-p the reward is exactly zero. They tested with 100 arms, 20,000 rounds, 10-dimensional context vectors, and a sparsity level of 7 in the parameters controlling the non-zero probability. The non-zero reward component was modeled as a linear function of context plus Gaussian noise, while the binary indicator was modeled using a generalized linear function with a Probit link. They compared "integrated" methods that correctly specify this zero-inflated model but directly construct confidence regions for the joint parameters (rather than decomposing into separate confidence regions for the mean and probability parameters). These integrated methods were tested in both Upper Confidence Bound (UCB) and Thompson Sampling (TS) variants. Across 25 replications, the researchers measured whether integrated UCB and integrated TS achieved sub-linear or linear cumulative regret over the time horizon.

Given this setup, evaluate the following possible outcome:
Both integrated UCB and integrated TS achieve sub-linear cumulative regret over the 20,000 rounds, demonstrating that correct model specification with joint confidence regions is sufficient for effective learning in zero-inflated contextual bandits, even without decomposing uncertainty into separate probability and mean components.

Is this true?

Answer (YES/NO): NO